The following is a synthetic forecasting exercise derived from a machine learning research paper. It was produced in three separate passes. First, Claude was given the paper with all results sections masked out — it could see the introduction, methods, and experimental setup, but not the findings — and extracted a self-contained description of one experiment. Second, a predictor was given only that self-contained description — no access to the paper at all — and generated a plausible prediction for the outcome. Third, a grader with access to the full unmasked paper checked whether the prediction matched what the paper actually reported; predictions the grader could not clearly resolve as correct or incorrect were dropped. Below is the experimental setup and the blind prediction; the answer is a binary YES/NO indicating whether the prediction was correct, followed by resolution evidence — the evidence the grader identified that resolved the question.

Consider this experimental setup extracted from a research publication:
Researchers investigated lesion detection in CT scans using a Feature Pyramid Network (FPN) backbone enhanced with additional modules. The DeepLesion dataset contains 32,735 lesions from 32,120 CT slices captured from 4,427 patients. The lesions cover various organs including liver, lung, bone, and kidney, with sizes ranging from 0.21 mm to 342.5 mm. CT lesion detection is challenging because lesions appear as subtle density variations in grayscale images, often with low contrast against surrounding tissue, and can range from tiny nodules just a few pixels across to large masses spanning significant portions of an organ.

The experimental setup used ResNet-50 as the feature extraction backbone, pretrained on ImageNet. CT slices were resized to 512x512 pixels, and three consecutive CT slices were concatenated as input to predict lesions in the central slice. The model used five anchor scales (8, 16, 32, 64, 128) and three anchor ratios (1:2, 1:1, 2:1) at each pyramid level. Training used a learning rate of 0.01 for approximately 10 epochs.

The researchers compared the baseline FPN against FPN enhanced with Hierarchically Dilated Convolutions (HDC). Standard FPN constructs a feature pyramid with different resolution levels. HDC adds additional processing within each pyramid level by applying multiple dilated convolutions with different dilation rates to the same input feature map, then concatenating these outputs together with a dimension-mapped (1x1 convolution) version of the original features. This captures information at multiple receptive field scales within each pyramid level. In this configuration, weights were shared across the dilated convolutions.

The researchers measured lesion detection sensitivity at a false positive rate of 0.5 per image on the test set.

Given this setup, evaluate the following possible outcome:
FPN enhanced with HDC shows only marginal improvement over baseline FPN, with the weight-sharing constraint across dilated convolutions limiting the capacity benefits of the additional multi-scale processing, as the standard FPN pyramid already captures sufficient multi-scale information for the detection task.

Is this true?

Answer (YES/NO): YES